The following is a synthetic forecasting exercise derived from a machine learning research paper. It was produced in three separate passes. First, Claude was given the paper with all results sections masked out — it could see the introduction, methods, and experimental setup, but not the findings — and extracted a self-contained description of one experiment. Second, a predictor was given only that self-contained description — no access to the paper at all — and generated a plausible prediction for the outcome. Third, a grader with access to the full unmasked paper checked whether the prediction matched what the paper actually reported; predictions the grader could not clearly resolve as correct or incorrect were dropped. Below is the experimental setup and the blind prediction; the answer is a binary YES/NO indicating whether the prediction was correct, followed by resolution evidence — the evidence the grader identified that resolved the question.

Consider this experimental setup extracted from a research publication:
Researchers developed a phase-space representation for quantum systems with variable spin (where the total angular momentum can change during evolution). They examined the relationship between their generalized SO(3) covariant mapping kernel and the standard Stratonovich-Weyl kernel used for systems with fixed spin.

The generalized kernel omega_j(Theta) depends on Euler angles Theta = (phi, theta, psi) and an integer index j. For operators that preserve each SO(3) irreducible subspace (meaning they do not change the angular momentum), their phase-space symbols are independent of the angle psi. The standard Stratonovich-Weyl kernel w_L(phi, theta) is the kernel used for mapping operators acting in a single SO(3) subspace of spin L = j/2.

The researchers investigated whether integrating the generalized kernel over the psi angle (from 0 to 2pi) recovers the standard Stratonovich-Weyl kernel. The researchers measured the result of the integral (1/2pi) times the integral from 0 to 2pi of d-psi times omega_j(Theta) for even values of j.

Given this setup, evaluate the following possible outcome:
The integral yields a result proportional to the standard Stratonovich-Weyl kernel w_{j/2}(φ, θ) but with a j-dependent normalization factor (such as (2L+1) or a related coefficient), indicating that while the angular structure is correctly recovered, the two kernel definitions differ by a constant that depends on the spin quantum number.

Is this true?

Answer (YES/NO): NO